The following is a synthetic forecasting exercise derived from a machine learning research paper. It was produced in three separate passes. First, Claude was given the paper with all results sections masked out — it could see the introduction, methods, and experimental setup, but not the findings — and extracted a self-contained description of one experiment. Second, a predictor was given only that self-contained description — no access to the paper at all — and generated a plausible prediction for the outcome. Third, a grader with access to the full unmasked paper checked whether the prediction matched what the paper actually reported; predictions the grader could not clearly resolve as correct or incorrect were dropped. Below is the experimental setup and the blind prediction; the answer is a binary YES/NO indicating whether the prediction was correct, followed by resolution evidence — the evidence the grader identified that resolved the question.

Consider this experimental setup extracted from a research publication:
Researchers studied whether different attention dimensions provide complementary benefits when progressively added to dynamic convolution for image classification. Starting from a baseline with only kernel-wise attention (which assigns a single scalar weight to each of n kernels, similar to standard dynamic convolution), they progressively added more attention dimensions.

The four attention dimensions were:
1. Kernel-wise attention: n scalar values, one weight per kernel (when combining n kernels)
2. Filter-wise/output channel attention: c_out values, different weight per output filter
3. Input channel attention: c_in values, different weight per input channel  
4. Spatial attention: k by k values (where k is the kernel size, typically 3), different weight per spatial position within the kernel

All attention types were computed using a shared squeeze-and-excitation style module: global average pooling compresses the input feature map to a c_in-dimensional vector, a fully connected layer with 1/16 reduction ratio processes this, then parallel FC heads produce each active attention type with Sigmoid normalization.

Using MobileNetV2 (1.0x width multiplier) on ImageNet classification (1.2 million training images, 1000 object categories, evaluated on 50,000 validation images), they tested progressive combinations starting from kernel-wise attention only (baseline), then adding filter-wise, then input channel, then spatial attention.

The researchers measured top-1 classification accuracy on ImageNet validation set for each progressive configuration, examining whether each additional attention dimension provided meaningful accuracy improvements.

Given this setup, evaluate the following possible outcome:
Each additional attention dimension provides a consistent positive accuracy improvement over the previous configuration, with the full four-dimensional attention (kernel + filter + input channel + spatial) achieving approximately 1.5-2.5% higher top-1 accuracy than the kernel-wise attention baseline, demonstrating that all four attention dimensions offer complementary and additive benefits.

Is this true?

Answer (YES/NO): YES